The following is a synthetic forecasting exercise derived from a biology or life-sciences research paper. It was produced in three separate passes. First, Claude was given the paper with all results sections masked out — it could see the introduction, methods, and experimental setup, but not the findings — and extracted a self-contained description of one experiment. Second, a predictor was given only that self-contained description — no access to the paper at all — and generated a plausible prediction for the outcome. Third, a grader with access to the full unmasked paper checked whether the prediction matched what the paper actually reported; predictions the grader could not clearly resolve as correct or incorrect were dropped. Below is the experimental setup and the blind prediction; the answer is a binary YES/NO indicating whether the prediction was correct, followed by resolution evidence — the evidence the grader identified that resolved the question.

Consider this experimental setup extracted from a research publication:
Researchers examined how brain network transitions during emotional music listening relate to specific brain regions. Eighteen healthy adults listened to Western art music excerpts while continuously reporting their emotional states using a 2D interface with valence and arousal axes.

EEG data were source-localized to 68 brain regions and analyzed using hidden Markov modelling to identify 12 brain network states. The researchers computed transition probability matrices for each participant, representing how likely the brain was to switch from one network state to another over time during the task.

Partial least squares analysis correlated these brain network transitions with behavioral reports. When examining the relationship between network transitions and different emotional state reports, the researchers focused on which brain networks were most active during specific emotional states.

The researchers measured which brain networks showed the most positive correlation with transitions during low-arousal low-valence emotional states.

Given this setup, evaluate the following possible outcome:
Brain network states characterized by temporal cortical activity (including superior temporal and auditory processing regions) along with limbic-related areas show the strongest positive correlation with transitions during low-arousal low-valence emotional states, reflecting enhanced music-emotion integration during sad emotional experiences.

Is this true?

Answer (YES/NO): NO